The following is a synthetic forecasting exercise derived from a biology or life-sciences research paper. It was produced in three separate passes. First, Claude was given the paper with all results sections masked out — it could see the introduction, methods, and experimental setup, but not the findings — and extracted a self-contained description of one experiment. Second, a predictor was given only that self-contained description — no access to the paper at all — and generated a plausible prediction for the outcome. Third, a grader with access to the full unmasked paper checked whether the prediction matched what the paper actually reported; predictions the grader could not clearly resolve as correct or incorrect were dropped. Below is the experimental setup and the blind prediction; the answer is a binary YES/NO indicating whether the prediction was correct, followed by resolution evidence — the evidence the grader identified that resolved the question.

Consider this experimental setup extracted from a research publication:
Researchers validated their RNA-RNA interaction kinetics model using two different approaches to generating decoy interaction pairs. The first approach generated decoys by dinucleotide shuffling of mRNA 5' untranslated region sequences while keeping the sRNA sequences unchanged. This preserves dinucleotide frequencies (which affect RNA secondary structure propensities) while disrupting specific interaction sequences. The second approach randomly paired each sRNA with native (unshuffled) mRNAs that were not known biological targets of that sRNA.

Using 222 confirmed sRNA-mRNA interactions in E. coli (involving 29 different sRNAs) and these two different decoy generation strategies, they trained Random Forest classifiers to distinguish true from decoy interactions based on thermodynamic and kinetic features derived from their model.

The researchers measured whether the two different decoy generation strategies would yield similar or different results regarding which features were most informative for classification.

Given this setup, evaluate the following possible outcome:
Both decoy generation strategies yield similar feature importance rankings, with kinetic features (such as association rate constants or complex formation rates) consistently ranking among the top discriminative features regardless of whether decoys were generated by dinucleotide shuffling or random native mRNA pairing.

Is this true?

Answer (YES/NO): NO